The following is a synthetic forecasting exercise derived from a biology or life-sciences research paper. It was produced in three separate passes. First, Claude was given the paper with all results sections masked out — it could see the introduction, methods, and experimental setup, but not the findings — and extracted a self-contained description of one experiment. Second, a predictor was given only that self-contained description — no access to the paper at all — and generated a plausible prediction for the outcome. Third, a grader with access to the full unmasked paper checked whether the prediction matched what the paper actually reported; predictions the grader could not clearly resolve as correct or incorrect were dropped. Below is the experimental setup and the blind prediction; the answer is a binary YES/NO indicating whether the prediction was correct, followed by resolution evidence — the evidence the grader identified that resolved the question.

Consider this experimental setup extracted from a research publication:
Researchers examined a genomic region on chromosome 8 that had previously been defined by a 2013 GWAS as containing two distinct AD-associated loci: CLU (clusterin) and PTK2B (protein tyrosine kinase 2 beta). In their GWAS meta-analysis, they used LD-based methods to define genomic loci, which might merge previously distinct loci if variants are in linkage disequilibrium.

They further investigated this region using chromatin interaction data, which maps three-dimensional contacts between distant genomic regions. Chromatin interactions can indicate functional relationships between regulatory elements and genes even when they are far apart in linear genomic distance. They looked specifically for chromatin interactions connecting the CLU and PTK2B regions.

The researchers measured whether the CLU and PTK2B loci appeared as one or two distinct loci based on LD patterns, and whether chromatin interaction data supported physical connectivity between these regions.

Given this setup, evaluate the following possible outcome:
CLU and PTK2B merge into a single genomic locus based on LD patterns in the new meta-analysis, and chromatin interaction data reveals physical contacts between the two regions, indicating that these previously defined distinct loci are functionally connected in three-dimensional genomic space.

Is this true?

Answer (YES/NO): YES